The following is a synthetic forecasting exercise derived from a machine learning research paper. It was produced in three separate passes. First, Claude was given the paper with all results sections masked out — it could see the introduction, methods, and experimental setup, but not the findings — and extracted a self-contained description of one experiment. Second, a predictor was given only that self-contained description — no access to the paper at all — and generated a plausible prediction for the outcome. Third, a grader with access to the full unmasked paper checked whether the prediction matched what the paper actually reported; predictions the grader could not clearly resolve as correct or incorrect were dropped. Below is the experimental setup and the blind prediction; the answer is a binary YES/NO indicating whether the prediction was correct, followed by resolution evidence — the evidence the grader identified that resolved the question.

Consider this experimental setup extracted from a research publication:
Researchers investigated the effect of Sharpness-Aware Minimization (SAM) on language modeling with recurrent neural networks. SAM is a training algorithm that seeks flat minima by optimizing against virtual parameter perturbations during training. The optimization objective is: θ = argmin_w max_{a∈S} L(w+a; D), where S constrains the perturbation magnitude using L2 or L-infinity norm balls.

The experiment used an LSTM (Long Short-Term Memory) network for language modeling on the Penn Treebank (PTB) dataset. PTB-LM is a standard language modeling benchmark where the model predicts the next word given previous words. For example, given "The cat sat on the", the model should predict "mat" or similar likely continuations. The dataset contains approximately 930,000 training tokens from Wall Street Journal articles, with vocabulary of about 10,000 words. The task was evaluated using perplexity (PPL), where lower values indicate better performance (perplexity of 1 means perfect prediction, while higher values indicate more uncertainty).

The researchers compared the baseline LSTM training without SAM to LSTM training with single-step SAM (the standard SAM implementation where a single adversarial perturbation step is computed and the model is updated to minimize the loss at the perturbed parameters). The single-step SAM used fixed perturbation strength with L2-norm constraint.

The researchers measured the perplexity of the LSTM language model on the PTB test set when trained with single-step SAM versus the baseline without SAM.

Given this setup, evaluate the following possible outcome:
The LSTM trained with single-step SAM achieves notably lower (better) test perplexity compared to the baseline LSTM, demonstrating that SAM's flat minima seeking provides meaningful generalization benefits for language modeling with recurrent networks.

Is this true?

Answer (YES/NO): NO